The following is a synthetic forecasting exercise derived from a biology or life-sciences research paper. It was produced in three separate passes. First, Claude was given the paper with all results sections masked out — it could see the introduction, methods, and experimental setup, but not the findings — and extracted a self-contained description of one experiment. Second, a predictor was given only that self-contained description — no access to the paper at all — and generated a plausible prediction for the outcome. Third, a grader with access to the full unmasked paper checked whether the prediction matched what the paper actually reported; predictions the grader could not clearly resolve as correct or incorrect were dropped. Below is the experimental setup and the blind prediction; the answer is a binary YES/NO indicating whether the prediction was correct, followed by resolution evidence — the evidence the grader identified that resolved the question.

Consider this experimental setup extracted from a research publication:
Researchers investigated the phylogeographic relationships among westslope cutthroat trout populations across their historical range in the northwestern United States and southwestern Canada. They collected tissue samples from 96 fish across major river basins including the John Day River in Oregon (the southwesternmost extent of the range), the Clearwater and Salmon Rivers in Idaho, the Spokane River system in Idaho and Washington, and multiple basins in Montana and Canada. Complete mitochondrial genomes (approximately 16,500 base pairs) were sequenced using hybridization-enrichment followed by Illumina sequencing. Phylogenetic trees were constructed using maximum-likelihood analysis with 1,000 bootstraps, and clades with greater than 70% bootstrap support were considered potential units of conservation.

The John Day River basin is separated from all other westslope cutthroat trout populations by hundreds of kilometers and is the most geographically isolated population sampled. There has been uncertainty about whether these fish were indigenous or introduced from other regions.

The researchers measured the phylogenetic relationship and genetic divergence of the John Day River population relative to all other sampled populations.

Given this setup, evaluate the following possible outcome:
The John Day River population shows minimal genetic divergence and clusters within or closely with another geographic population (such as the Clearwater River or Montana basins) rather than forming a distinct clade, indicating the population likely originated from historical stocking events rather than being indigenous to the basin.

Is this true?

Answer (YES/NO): NO